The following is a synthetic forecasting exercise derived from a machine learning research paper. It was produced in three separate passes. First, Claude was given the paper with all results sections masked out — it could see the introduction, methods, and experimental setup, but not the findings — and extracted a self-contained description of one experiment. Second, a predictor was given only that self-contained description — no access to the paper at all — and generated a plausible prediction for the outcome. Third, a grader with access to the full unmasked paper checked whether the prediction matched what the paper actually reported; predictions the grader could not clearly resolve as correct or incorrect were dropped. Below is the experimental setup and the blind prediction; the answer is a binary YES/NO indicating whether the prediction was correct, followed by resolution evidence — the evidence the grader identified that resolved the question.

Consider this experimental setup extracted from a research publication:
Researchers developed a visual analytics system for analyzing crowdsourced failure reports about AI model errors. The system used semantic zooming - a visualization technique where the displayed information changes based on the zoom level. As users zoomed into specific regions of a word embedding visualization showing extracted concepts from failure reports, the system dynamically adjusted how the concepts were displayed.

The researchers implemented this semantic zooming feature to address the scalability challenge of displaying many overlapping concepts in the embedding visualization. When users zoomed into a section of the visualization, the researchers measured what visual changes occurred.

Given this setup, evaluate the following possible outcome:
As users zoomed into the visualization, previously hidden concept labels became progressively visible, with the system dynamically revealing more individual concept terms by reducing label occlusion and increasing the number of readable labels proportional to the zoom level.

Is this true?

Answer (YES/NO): NO